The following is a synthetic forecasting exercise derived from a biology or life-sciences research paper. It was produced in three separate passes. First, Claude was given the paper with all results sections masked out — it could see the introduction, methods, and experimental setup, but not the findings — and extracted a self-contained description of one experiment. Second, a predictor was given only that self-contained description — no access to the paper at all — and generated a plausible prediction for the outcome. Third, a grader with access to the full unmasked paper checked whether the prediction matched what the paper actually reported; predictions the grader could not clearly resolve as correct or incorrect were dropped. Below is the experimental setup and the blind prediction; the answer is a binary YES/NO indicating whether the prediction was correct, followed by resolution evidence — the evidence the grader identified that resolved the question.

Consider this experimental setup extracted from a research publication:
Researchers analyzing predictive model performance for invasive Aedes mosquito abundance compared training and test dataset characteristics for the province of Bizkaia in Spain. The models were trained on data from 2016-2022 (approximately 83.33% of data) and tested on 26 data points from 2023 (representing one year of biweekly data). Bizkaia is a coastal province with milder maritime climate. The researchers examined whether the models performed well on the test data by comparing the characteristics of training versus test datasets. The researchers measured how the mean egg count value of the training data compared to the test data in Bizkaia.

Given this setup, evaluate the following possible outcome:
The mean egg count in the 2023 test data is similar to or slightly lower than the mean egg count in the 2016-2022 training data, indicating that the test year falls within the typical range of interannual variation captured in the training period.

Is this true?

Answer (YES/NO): NO